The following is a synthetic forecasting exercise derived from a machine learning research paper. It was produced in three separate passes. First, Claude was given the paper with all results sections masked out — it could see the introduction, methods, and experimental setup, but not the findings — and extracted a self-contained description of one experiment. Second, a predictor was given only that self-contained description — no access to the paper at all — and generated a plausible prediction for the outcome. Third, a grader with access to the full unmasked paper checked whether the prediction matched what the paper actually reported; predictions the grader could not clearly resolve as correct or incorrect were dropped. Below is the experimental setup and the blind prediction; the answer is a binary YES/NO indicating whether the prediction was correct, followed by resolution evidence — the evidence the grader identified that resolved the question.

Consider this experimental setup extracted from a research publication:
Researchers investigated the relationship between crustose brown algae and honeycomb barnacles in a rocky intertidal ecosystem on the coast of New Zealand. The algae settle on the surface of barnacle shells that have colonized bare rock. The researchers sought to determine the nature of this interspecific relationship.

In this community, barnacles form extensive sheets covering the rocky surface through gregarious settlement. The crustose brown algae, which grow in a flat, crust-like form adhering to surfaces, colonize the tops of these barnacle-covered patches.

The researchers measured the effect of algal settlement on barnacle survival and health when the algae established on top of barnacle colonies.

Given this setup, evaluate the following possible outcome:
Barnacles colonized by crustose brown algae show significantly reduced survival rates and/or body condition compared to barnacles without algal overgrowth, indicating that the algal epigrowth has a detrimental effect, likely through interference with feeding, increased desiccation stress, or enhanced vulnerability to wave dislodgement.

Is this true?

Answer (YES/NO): NO